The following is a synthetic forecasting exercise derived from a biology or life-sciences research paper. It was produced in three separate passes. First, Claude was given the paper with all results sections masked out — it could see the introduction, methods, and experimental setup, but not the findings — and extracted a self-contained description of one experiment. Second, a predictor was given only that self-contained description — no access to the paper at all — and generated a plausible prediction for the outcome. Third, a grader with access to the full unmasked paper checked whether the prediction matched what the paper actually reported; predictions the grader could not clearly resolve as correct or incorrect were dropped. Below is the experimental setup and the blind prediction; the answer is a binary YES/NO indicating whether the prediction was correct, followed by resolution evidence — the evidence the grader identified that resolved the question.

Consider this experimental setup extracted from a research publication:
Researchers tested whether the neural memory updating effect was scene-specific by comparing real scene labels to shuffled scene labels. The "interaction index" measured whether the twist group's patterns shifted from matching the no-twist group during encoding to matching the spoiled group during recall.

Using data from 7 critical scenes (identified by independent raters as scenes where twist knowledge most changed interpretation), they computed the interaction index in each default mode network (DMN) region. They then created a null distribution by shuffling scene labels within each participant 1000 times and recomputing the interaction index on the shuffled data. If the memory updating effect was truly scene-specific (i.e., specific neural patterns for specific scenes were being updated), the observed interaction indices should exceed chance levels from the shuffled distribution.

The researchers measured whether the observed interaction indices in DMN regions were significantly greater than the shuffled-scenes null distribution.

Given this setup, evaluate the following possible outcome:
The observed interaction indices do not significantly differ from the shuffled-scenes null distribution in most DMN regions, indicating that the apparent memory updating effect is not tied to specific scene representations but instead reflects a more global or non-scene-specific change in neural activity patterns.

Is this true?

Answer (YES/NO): NO